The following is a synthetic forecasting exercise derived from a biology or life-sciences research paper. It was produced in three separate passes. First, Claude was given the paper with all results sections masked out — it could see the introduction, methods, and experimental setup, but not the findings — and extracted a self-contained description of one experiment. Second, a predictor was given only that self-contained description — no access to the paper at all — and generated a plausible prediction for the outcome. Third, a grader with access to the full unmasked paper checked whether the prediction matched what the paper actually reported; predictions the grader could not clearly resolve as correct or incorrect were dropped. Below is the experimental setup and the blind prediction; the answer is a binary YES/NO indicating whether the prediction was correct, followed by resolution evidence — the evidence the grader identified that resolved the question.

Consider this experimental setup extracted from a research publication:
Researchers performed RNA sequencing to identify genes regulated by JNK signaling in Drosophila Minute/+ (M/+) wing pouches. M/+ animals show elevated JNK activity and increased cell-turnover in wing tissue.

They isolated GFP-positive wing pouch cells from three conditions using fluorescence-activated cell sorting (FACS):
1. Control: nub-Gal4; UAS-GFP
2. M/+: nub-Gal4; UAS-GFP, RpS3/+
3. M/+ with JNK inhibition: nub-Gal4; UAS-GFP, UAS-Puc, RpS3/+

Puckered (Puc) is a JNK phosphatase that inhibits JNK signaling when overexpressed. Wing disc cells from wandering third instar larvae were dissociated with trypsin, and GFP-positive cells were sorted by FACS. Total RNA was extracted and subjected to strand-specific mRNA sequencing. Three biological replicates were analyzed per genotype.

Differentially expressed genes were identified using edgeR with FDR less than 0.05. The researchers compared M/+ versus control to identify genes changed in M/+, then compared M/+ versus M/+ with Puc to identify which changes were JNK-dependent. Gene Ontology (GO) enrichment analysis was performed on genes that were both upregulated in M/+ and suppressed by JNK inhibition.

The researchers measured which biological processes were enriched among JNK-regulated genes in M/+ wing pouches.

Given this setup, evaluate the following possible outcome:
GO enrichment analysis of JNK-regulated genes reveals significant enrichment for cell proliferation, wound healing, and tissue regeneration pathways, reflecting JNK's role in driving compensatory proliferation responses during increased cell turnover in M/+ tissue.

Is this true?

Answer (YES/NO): NO